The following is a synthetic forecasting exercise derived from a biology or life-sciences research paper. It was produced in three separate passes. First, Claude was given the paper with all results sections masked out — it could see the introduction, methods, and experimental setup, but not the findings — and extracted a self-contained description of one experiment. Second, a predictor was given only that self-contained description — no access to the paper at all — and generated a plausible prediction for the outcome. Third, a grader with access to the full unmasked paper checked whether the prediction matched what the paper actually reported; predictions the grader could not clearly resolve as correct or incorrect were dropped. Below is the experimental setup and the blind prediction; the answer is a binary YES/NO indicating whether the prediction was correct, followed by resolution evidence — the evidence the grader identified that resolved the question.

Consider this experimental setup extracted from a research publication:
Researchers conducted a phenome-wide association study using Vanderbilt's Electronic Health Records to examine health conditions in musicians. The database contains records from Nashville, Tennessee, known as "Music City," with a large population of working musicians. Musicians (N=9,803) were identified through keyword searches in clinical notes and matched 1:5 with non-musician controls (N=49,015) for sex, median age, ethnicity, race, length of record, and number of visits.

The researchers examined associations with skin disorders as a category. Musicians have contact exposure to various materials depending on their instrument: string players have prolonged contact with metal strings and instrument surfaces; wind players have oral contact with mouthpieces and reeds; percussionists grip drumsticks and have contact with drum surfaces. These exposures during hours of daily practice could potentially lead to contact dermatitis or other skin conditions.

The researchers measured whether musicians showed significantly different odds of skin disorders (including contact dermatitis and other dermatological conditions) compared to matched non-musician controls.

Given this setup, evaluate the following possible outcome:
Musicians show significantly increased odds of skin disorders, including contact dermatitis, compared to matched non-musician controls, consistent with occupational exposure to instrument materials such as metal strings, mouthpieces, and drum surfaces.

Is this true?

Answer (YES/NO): YES